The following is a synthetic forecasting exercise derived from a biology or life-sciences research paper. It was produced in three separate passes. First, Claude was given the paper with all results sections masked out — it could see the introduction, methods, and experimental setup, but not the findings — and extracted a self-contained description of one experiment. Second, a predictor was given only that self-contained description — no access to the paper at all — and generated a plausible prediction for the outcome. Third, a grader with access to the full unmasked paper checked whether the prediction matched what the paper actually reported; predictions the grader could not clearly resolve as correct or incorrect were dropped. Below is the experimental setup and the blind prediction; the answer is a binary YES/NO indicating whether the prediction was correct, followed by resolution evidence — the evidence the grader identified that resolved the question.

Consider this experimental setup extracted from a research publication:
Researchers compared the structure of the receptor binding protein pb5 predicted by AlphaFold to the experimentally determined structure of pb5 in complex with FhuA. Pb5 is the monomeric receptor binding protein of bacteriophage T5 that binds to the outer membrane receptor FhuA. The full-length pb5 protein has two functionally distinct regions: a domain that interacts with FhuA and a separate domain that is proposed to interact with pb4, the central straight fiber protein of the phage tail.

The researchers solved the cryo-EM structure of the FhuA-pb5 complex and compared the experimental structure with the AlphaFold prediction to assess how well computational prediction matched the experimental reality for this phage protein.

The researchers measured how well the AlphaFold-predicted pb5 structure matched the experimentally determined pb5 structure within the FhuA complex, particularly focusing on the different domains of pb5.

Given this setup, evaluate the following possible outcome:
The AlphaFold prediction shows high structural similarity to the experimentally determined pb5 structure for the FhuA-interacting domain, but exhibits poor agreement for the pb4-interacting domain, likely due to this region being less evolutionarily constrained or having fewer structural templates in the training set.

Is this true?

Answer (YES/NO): NO